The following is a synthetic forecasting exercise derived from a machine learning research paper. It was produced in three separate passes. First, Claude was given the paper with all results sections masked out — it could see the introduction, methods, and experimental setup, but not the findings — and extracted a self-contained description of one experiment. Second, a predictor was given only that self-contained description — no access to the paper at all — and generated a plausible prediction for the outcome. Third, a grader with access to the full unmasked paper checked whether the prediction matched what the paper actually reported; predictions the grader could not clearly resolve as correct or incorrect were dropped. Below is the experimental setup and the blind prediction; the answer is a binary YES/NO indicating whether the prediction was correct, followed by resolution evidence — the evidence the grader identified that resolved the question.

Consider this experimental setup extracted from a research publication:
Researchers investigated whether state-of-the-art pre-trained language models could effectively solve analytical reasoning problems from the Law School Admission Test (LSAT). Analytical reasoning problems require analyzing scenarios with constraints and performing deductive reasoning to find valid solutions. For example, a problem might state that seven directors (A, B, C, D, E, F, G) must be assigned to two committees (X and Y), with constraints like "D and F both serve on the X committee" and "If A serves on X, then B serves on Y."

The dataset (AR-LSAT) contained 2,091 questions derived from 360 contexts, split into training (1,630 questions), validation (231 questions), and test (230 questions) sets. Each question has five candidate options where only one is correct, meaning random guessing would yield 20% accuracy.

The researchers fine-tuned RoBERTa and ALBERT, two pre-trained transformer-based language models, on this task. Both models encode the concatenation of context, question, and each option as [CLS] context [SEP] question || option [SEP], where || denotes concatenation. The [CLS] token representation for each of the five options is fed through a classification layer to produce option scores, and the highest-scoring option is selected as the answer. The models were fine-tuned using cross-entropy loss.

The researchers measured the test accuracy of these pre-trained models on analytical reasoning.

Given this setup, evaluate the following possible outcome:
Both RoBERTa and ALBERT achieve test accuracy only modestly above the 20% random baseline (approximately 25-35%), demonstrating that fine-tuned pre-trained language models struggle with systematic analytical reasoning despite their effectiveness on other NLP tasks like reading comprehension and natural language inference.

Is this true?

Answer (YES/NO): NO